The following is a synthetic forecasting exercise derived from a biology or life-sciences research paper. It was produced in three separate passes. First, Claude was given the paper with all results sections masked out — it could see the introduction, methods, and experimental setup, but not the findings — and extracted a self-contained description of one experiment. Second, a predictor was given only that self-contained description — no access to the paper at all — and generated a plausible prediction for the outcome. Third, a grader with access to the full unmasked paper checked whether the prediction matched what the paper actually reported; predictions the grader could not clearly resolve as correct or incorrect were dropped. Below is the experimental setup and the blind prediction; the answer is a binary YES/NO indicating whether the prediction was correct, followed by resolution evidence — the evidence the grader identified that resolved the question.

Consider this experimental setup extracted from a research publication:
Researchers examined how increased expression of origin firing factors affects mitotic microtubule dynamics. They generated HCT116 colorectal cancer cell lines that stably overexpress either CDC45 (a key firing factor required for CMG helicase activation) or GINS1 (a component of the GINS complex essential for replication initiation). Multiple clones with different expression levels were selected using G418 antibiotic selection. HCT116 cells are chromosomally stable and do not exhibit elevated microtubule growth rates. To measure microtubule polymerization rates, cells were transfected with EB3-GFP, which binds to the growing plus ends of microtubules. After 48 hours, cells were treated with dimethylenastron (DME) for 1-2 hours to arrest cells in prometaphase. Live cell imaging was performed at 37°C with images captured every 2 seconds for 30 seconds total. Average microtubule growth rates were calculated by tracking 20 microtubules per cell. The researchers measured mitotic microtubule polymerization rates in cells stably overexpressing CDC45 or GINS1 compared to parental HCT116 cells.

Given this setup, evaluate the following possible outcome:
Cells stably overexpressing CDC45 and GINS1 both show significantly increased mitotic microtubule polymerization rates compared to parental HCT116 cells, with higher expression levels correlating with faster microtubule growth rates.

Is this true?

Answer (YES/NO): NO